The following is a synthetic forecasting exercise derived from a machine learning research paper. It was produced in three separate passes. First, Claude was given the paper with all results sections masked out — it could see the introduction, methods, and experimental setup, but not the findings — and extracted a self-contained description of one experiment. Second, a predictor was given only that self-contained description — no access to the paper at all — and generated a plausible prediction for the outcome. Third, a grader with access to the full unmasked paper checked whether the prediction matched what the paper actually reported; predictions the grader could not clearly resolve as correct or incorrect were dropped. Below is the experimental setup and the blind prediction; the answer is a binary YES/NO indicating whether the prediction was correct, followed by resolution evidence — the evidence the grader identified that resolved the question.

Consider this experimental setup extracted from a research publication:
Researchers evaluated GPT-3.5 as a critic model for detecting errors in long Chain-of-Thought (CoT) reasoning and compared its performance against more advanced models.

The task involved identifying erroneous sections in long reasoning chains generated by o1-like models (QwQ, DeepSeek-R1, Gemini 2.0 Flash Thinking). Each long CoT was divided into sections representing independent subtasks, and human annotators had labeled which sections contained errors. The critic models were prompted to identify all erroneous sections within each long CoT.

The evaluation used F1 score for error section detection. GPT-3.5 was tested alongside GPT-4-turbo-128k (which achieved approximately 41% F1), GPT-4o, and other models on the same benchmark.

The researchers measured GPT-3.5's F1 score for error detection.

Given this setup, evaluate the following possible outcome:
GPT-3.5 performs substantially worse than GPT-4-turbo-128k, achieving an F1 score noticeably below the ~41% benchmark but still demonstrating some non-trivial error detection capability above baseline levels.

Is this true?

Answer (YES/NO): NO